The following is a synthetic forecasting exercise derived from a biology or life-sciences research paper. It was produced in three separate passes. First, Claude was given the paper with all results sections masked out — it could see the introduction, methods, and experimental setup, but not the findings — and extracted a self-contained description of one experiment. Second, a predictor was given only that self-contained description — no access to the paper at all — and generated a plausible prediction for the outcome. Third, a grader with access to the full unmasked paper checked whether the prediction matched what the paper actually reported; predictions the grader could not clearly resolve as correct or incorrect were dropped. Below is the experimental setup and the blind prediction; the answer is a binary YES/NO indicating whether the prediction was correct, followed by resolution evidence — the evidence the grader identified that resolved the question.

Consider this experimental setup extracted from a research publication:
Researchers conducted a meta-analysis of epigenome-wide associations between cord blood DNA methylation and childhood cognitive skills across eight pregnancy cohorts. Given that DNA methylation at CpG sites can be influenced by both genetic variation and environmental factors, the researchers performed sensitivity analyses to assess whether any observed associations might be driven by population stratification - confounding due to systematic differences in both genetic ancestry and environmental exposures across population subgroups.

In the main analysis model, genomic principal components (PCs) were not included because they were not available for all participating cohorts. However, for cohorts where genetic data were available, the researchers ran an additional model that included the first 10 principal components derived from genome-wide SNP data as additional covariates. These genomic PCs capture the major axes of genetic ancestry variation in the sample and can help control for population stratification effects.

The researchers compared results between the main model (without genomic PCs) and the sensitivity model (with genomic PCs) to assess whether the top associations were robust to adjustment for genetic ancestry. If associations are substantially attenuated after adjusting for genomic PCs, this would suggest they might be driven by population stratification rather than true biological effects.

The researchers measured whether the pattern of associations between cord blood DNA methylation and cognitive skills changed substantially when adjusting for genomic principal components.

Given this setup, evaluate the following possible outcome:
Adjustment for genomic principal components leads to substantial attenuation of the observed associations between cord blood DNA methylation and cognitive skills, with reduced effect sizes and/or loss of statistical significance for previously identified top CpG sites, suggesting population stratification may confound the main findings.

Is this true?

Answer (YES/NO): NO